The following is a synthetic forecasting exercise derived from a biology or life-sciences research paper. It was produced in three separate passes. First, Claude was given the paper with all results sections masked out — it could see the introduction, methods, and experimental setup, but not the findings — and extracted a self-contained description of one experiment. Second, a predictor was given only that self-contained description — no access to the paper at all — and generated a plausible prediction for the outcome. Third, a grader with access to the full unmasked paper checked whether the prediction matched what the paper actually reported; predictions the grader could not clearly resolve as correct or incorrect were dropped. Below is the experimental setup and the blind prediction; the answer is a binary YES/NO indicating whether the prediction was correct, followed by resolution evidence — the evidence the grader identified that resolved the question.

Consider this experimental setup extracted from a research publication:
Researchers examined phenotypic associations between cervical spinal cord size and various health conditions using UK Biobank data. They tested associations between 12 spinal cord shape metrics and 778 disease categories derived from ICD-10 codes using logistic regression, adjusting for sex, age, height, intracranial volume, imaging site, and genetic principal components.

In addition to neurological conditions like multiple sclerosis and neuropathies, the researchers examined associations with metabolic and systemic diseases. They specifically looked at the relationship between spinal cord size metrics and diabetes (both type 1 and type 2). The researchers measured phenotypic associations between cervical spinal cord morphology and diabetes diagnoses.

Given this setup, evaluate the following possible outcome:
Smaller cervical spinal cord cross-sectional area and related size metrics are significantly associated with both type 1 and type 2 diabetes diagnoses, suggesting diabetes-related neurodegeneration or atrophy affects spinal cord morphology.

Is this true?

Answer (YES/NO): YES